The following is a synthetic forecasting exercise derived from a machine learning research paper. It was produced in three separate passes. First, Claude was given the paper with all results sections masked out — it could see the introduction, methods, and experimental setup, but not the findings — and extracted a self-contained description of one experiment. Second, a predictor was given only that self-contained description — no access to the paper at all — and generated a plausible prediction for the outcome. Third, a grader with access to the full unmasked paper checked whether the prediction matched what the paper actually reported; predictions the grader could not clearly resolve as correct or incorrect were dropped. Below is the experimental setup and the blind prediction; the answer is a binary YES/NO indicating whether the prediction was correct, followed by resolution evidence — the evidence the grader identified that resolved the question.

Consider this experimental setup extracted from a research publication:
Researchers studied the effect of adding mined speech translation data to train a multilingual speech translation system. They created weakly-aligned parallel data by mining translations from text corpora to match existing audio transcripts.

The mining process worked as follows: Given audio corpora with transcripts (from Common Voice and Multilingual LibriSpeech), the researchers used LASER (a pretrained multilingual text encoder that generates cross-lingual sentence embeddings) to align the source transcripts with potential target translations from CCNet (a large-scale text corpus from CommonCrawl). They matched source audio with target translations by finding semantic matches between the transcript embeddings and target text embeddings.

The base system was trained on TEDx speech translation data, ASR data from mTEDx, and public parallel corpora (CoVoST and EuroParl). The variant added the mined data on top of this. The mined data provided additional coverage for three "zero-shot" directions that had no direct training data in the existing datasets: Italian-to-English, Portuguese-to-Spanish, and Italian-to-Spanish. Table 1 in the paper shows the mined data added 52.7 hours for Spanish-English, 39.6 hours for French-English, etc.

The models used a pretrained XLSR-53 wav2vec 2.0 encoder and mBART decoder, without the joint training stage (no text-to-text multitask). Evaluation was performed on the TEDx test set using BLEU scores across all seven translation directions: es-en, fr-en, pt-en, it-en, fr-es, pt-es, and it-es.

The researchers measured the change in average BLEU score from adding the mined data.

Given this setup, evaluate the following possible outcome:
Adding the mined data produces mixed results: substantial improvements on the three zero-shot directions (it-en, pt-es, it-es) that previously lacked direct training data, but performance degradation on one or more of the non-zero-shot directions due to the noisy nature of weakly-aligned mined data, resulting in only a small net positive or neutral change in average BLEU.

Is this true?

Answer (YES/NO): NO